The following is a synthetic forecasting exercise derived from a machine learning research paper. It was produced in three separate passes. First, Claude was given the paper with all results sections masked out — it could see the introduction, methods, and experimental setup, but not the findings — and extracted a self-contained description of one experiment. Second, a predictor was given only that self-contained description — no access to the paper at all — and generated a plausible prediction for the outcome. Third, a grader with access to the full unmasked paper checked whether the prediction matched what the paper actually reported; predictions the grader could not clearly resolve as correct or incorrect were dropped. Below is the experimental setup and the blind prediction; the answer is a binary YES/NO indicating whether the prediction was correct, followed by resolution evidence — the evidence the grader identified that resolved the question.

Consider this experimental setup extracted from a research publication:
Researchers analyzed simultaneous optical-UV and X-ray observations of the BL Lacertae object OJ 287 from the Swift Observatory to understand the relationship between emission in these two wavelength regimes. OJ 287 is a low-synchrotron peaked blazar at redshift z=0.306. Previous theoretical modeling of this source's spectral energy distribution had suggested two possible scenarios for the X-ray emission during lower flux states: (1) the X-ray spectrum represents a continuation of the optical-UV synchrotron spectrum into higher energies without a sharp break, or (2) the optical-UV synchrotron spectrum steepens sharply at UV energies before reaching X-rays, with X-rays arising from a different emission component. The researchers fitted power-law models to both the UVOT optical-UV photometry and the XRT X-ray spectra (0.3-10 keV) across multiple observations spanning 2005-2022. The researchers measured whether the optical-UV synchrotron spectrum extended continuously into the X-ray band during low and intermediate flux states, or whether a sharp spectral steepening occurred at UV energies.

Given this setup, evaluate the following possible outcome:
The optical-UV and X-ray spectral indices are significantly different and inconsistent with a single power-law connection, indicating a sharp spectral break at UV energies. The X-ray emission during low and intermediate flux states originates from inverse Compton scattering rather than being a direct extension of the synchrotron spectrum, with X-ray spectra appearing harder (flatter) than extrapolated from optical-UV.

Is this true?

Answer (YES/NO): NO